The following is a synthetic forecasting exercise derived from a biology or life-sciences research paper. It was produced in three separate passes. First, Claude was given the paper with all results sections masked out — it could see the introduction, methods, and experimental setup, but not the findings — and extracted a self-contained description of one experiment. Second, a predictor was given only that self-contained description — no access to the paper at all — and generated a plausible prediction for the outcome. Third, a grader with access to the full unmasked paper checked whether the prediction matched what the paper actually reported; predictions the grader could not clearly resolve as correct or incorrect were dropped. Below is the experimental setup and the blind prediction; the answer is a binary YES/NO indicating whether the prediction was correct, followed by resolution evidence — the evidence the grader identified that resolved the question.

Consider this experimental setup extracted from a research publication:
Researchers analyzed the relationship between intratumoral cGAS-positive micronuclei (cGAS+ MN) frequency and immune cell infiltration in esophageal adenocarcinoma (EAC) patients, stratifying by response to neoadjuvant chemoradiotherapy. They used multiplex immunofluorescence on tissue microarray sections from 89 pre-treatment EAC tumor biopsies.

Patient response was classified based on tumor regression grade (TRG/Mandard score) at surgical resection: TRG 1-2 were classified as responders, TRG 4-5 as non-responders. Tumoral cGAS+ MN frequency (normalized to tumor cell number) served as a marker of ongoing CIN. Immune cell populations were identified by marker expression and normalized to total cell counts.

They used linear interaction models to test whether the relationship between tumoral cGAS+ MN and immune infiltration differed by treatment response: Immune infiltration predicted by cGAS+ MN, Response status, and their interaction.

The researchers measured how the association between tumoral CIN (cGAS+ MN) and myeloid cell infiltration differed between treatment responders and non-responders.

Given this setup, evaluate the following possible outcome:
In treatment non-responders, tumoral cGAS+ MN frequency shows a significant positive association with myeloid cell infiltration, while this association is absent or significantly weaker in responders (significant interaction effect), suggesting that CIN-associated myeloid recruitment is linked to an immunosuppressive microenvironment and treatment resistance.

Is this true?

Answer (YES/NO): YES